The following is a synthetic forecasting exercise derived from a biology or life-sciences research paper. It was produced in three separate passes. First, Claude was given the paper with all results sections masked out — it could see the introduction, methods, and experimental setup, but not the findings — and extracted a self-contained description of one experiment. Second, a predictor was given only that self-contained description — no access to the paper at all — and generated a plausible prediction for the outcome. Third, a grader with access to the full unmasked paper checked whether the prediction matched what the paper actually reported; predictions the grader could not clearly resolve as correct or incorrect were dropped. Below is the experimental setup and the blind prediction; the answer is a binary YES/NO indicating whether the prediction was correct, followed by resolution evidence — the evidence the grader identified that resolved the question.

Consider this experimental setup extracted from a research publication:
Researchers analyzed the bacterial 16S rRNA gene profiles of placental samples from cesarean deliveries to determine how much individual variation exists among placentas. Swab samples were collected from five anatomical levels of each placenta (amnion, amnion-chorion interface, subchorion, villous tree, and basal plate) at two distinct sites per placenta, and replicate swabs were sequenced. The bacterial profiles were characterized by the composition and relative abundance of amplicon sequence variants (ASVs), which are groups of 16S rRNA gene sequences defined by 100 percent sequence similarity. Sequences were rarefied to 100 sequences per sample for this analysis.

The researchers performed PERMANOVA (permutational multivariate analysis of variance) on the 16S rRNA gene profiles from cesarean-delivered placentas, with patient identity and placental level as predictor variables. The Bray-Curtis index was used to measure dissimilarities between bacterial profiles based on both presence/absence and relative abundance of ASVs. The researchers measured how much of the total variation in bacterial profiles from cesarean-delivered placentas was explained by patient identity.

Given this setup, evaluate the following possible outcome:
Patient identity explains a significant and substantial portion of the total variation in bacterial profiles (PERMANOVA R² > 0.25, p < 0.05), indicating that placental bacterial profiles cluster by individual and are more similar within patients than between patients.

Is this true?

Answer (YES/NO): YES